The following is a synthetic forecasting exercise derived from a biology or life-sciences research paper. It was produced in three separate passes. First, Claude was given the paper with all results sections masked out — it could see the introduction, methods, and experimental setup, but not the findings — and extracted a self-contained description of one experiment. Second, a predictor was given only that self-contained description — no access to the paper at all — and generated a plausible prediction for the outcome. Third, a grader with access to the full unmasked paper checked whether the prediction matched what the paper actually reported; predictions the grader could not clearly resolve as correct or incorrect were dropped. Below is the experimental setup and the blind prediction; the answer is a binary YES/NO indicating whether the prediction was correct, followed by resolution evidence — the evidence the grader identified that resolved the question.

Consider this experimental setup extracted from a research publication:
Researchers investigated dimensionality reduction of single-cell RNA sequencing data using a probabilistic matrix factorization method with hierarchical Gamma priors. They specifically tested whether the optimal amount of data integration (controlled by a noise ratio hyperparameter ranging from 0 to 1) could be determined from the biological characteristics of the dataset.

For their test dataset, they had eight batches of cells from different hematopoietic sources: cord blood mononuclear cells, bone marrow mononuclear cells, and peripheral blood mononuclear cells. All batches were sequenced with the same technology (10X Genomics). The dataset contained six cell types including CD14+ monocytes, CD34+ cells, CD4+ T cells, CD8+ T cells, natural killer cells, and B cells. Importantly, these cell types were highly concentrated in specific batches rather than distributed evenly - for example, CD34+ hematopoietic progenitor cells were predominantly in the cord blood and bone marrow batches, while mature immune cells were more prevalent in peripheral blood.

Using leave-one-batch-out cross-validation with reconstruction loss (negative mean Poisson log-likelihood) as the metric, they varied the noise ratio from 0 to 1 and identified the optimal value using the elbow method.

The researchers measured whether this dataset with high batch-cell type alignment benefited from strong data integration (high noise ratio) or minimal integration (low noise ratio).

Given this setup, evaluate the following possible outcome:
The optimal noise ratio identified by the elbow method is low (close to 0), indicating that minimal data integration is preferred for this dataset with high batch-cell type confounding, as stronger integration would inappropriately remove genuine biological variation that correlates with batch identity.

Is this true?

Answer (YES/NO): YES